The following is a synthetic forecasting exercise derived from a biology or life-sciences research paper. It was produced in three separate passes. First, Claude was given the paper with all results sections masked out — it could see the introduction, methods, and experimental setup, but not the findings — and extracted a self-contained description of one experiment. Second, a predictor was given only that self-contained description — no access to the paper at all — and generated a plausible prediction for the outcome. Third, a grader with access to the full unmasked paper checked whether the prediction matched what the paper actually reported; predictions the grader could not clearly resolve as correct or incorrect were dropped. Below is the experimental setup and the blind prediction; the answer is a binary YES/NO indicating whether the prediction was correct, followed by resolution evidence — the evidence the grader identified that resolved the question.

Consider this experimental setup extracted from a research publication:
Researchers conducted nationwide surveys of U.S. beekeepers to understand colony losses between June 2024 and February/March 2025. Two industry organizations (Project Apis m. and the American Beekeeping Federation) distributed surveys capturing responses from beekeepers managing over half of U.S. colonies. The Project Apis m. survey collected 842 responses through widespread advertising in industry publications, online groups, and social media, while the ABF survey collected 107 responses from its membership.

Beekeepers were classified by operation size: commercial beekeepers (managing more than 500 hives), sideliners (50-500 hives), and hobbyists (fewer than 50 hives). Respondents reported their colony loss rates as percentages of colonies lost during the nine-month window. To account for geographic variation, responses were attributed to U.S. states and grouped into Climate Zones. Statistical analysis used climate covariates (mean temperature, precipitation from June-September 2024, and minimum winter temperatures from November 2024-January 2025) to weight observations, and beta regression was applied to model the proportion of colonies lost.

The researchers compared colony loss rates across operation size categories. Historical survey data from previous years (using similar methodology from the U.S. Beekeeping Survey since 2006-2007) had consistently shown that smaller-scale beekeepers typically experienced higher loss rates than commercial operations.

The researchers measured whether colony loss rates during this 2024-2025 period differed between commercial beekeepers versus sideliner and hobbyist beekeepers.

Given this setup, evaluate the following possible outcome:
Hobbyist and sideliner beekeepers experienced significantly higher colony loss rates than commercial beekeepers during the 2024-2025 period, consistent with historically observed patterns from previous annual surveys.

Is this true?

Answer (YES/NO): NO